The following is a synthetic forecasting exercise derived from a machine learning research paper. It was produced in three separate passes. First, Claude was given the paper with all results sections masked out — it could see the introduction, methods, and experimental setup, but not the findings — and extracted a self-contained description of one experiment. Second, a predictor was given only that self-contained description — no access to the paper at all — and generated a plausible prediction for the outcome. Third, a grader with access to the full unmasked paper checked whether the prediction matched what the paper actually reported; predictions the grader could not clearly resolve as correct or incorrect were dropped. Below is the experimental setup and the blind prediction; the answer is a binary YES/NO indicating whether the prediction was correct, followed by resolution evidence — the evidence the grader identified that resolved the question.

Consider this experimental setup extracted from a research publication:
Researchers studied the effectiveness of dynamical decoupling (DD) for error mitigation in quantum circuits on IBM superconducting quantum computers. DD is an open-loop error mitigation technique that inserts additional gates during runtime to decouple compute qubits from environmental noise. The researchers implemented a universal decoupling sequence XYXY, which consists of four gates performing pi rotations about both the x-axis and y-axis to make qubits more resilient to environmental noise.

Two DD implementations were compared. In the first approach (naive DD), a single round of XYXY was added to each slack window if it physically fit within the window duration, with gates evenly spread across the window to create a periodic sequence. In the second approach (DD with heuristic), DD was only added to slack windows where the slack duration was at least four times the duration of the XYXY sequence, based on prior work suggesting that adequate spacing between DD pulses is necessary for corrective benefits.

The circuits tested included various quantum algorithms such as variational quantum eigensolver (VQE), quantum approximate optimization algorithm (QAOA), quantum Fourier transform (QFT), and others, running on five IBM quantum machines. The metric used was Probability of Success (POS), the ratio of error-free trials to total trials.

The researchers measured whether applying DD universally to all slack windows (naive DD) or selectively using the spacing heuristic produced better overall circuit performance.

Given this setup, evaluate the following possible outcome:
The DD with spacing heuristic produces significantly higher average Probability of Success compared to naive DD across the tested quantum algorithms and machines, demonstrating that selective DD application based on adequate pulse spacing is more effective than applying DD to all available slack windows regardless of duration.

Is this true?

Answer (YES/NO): NO